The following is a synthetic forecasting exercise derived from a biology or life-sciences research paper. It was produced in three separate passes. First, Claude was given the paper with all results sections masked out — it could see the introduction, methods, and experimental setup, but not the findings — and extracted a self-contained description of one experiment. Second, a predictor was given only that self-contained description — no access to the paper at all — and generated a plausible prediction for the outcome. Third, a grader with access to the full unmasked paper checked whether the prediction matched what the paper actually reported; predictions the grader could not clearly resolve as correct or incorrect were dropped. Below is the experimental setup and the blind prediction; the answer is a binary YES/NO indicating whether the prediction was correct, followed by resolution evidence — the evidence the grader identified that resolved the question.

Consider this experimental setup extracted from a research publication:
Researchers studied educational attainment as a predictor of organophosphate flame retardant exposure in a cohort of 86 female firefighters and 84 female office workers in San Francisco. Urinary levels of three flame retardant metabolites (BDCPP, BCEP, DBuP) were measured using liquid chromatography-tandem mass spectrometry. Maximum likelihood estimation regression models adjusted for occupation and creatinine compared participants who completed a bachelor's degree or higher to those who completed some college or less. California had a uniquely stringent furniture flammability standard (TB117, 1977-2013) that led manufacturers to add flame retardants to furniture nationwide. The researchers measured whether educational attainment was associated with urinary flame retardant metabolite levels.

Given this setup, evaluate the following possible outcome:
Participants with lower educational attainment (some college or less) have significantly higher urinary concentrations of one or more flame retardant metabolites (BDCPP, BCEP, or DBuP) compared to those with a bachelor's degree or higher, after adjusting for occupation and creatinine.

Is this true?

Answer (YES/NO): NO